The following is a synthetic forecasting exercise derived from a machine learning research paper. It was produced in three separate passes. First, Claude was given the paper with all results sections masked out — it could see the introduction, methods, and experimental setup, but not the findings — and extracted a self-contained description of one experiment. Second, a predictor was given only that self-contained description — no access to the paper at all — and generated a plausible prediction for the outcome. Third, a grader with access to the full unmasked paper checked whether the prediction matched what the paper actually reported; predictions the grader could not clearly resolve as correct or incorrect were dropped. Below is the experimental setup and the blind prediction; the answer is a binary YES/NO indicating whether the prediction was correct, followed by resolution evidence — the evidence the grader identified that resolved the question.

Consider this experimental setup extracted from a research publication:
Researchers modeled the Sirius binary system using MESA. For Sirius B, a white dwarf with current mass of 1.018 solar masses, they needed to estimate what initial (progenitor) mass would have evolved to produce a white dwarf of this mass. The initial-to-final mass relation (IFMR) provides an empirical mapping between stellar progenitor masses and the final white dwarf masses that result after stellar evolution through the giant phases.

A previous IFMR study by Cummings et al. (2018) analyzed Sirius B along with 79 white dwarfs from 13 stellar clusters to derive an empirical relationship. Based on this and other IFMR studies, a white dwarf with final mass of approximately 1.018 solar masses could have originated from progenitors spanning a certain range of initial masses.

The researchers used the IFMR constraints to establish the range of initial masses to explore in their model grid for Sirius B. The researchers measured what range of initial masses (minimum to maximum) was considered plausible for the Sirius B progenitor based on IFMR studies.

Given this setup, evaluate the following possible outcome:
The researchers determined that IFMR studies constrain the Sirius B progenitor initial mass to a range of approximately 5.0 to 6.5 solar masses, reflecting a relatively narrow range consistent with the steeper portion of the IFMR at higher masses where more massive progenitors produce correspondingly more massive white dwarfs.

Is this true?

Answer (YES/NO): NO